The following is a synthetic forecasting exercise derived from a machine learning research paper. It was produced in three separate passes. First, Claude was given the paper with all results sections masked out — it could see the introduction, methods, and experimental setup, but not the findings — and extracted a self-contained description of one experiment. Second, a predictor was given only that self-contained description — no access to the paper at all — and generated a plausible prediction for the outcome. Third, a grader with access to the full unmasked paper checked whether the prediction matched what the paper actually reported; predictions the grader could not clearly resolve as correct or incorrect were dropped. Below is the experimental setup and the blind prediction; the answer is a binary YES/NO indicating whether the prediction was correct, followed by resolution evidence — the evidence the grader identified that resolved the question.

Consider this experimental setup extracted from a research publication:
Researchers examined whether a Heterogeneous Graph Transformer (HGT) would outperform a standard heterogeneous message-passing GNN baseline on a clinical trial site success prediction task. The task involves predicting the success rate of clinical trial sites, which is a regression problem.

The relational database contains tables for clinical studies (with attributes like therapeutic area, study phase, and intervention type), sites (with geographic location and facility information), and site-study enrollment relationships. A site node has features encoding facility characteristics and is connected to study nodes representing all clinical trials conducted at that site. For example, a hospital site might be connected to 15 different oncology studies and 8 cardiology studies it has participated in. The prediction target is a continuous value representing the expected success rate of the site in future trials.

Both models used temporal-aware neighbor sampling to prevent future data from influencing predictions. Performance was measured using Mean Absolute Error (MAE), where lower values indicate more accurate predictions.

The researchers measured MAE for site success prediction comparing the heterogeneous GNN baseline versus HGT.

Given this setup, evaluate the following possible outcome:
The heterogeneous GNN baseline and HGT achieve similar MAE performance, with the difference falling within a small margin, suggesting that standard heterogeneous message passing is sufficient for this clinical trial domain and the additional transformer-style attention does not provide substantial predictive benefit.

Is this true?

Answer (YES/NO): NO